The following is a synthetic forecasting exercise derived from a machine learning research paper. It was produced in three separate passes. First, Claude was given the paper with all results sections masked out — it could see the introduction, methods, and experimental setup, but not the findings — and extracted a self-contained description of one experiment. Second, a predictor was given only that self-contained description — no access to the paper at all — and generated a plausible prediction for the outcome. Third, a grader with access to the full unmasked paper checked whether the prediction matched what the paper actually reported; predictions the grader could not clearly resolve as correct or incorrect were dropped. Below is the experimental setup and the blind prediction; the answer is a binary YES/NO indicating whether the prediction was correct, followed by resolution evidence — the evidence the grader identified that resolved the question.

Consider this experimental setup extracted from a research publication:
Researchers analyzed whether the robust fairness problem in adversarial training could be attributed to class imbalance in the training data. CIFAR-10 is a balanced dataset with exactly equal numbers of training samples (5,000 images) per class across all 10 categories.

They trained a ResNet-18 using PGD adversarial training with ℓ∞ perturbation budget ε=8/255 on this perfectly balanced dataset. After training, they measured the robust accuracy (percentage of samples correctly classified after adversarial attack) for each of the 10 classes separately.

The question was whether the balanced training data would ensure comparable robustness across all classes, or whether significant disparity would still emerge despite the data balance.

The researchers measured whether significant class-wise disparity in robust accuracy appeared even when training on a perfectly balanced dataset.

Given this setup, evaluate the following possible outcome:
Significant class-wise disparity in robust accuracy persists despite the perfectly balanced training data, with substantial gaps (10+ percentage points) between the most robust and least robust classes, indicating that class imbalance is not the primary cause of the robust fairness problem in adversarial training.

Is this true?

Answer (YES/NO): YES